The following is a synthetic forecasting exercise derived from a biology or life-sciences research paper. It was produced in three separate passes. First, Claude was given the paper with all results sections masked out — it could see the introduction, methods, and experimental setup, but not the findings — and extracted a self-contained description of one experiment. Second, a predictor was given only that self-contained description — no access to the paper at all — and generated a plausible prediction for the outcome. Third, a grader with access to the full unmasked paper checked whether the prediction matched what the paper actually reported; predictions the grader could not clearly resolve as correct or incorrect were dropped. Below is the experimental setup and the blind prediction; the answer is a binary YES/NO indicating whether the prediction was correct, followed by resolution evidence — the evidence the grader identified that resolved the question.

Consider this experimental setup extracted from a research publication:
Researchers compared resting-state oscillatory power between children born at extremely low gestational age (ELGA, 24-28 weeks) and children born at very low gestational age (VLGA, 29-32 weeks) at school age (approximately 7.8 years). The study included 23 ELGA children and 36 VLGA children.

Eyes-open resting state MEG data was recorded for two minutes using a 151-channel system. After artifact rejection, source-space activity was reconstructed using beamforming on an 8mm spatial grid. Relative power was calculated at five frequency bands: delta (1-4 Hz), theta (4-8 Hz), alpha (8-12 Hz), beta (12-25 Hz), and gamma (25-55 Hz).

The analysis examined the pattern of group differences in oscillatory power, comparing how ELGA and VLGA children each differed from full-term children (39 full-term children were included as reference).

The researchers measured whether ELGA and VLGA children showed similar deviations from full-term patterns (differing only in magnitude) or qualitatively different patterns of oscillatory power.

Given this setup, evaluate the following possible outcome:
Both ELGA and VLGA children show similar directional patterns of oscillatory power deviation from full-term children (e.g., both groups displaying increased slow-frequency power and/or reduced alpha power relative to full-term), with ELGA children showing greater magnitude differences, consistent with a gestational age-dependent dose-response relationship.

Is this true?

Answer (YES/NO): NO